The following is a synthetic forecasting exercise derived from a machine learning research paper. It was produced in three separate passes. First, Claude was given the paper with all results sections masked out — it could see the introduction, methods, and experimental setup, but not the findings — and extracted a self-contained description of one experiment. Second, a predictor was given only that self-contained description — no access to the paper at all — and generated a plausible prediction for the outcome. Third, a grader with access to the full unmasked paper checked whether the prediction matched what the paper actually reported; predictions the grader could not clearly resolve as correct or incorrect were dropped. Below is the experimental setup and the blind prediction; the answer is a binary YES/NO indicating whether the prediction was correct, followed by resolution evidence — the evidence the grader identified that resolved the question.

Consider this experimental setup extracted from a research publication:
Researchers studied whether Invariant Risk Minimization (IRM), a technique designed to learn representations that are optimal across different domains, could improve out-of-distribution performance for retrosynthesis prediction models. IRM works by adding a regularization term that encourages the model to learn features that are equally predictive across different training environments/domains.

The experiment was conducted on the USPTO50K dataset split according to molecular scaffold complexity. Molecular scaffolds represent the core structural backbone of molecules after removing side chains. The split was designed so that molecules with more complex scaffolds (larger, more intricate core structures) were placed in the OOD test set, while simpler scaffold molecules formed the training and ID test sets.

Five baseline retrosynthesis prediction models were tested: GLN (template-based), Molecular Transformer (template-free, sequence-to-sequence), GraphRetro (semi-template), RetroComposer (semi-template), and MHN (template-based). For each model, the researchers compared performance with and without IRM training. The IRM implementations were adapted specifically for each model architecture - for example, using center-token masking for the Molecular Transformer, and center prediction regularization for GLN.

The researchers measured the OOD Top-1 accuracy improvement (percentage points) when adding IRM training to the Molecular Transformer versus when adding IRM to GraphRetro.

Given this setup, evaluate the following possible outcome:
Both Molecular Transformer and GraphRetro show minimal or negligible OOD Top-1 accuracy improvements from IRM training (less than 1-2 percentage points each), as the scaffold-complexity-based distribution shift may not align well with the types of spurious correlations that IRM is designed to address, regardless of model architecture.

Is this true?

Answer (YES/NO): YES